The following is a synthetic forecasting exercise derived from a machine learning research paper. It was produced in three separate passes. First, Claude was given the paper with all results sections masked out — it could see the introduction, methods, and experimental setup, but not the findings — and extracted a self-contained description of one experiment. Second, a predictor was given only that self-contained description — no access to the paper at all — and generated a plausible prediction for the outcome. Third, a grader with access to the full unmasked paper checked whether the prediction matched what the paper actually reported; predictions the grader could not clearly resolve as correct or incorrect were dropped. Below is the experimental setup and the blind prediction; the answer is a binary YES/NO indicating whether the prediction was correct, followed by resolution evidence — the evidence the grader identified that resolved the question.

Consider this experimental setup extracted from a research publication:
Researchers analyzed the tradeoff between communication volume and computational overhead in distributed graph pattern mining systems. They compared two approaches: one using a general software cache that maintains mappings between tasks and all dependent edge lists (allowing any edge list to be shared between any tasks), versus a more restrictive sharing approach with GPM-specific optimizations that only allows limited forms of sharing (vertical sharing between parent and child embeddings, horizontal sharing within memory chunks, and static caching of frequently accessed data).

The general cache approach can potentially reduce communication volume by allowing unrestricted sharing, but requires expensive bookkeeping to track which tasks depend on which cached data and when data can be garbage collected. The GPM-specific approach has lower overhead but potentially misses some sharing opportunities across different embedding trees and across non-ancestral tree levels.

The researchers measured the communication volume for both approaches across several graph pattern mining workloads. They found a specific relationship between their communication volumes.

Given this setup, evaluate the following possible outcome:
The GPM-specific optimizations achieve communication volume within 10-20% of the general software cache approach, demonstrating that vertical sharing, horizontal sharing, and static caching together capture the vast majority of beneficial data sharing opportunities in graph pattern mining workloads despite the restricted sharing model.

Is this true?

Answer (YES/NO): NO